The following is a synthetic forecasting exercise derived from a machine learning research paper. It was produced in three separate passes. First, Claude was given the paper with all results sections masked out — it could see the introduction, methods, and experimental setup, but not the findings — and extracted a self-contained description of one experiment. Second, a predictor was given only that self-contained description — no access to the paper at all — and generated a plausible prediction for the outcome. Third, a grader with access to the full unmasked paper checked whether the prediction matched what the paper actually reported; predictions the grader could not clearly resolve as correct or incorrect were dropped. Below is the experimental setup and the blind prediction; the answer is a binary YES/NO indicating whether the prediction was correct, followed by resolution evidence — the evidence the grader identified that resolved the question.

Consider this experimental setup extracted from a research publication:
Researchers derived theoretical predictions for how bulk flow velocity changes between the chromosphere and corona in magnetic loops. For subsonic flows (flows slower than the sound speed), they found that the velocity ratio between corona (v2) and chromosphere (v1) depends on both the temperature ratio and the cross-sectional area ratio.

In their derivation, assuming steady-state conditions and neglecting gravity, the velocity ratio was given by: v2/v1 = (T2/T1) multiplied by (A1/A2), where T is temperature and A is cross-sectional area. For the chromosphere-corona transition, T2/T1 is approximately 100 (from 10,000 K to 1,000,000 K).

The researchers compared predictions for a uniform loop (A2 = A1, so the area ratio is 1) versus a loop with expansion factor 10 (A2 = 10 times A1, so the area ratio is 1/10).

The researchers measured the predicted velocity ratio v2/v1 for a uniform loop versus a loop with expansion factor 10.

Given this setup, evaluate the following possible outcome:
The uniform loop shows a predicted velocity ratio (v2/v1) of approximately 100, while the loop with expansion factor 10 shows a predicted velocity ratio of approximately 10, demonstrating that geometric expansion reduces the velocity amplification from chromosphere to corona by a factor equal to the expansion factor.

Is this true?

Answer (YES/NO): YES